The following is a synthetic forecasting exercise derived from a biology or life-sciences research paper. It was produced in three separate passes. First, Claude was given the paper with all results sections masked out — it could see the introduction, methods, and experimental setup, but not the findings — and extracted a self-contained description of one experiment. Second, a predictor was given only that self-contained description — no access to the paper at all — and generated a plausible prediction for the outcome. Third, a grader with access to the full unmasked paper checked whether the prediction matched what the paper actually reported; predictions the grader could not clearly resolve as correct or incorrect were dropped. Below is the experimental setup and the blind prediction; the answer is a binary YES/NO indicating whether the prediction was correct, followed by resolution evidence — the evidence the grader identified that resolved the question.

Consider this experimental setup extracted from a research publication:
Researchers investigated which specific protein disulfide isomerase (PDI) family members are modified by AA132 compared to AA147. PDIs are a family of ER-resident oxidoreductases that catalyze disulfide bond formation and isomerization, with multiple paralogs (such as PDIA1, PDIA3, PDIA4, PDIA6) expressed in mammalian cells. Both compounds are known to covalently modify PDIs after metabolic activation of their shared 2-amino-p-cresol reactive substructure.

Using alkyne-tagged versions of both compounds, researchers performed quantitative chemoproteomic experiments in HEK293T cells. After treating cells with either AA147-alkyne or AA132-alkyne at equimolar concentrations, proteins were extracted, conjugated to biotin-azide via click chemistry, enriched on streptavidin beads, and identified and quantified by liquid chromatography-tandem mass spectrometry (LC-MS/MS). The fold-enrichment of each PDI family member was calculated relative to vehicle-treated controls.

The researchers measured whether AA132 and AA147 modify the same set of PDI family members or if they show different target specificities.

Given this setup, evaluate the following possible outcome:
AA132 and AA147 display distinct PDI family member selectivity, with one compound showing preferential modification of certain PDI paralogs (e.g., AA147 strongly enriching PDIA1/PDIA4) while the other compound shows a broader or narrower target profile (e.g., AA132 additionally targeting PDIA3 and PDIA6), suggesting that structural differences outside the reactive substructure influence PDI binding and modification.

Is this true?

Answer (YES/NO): NO